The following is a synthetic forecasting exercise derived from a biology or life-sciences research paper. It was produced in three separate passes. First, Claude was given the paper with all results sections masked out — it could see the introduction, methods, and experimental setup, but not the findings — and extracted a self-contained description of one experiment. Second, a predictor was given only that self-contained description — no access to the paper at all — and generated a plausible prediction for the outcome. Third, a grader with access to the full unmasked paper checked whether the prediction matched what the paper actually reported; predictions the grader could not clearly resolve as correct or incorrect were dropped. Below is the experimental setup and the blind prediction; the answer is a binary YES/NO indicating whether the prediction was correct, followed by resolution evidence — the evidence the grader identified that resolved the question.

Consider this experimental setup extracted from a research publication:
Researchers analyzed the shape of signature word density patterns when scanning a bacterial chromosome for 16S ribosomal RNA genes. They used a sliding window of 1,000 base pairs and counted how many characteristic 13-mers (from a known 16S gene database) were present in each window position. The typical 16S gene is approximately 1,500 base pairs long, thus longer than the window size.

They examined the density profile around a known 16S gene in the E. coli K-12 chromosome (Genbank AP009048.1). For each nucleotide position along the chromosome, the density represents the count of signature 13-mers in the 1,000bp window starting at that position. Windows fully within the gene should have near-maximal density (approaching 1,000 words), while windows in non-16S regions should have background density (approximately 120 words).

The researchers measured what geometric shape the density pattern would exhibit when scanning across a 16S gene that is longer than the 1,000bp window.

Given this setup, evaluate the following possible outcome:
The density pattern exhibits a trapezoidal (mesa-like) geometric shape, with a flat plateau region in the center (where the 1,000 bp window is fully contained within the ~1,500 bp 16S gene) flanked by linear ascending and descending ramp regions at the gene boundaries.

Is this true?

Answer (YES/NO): YES